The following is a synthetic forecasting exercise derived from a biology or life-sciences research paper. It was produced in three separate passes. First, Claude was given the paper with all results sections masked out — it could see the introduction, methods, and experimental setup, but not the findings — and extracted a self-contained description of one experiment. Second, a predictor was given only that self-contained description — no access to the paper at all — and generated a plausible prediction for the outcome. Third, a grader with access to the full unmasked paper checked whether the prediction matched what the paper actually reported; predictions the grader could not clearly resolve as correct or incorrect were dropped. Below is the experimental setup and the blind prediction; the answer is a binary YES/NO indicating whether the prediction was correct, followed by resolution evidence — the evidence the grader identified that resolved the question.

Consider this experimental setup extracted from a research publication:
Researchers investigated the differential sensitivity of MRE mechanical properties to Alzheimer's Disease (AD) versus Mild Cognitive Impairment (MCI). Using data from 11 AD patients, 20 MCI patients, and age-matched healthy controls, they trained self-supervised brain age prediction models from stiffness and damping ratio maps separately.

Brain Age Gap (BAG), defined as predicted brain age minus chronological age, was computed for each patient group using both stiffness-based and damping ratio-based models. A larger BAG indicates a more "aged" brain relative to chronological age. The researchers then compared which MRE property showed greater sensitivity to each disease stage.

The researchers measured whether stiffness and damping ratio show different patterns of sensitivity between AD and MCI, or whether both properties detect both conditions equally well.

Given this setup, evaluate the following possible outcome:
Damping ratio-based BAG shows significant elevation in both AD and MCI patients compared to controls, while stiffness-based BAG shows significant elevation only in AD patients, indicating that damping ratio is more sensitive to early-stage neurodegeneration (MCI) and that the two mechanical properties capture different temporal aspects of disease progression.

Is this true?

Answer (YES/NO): NO